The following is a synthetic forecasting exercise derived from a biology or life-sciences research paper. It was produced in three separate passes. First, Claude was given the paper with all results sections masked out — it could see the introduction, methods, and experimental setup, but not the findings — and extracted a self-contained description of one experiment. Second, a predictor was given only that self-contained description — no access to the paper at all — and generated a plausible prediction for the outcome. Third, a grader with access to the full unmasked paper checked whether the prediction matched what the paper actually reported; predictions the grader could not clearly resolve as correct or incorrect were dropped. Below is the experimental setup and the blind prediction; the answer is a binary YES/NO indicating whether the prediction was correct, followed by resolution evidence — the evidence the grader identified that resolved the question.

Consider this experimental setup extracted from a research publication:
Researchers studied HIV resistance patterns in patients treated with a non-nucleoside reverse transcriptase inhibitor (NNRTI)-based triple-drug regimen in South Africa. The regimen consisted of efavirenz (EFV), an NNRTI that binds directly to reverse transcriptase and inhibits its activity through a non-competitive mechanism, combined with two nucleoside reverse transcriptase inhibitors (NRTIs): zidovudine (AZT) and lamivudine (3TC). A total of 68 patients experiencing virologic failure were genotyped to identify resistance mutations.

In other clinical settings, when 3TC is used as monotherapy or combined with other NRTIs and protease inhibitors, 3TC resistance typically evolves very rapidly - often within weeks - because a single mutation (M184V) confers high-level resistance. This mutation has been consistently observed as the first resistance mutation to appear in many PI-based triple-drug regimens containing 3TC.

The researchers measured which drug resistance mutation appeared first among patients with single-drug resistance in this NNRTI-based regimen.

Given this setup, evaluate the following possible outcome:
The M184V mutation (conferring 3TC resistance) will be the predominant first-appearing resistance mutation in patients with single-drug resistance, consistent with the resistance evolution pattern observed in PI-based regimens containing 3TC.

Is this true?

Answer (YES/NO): NO